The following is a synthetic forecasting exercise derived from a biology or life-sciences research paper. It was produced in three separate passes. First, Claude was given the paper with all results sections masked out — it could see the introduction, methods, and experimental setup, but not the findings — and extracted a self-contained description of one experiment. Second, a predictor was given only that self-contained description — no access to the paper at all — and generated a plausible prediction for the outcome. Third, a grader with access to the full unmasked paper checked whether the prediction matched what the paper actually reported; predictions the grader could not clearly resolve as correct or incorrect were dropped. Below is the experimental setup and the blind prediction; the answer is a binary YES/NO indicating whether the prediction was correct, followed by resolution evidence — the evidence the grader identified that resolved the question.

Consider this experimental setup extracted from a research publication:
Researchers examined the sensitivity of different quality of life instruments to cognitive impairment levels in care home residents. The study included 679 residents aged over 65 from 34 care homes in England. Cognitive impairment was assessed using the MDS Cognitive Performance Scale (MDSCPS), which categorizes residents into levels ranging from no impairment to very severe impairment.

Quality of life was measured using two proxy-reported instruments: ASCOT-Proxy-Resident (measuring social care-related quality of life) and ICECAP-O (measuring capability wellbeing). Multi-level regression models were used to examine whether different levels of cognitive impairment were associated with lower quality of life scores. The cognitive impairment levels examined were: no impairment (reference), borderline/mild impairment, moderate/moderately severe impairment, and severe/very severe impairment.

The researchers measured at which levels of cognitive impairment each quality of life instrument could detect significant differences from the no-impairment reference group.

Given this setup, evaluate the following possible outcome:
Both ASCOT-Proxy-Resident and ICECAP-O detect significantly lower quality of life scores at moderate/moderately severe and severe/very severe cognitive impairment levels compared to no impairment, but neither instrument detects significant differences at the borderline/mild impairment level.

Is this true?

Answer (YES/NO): NO